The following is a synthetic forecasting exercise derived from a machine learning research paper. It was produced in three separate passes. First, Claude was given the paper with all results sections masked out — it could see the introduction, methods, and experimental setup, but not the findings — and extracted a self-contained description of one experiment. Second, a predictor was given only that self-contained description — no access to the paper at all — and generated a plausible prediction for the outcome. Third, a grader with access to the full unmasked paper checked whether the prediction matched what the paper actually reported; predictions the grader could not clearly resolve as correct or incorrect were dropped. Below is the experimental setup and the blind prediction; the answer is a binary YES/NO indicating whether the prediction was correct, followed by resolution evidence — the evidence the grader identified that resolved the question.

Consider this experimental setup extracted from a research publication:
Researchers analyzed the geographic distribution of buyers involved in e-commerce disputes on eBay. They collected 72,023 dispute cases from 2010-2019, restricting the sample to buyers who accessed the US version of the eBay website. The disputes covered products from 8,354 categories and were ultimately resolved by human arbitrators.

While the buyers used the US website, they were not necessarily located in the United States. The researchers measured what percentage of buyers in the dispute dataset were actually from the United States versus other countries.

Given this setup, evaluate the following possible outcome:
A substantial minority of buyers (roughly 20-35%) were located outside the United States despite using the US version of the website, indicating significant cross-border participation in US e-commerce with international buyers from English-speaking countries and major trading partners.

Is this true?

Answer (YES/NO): NO